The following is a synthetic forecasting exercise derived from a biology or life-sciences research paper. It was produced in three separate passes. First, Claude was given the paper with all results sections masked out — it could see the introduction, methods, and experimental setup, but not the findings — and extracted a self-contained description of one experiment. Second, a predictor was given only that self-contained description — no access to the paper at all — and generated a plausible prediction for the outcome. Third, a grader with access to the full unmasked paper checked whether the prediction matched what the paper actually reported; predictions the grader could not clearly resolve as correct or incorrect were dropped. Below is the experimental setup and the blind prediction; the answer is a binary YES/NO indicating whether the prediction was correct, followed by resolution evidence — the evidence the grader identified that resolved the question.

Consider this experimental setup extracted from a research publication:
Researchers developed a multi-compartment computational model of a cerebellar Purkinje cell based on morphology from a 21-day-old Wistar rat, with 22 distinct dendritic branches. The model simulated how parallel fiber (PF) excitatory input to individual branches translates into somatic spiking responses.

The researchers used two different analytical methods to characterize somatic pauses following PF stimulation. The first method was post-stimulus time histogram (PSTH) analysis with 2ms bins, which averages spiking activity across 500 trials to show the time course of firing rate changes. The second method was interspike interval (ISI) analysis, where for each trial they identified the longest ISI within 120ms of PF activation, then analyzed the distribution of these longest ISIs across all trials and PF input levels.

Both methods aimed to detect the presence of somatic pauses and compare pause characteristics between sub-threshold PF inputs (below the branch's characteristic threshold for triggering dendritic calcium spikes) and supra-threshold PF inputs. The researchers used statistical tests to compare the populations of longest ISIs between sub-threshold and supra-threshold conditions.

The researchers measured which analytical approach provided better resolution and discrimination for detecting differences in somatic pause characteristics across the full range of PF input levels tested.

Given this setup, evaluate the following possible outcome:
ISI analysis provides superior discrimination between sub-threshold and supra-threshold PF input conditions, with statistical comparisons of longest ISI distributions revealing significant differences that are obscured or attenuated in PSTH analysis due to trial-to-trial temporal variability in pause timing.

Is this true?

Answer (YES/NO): YES